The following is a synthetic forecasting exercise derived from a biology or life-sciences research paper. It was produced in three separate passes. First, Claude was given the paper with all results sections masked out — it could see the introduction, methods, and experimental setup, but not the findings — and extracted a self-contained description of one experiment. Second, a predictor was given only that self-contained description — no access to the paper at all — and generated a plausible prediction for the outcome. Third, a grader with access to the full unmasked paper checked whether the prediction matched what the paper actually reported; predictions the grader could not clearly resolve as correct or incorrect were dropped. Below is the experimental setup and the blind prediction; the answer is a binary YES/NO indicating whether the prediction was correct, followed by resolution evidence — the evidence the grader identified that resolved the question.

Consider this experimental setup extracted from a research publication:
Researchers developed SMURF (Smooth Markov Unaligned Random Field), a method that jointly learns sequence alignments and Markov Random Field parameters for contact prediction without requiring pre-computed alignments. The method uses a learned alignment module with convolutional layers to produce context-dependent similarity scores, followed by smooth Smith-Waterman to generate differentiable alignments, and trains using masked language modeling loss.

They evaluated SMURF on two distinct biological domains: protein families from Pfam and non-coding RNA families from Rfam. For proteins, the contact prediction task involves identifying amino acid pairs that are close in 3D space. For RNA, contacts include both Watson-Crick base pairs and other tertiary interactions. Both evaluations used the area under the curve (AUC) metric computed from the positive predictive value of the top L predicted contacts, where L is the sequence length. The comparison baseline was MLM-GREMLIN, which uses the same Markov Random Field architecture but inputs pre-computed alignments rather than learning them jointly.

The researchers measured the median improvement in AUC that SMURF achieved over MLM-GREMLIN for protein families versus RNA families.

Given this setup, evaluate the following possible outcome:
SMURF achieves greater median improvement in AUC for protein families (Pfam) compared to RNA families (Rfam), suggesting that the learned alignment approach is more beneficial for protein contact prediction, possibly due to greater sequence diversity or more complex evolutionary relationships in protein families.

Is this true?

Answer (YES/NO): NO